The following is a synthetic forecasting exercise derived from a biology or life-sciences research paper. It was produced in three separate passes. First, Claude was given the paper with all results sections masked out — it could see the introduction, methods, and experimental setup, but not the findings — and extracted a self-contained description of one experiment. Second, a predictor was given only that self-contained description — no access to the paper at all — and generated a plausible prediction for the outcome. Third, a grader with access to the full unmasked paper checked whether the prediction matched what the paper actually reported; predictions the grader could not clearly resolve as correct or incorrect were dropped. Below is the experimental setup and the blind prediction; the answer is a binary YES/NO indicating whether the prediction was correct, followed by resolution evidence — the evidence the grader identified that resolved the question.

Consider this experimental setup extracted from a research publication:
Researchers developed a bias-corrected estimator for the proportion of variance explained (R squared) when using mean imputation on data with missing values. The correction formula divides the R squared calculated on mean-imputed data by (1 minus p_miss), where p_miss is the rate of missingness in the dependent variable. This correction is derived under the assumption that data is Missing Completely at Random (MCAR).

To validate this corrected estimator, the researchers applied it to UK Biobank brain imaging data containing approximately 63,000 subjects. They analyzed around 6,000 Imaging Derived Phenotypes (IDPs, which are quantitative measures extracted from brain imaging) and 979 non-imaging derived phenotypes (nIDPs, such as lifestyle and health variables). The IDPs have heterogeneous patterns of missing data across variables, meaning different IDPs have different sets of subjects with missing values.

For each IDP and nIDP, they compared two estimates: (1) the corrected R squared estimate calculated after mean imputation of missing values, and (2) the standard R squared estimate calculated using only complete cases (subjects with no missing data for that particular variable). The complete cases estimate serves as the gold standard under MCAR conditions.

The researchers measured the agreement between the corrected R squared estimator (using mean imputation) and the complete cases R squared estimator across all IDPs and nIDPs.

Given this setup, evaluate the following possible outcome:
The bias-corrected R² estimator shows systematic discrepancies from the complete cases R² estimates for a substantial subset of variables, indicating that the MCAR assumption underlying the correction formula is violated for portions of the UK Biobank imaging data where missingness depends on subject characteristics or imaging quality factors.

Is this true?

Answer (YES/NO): NO